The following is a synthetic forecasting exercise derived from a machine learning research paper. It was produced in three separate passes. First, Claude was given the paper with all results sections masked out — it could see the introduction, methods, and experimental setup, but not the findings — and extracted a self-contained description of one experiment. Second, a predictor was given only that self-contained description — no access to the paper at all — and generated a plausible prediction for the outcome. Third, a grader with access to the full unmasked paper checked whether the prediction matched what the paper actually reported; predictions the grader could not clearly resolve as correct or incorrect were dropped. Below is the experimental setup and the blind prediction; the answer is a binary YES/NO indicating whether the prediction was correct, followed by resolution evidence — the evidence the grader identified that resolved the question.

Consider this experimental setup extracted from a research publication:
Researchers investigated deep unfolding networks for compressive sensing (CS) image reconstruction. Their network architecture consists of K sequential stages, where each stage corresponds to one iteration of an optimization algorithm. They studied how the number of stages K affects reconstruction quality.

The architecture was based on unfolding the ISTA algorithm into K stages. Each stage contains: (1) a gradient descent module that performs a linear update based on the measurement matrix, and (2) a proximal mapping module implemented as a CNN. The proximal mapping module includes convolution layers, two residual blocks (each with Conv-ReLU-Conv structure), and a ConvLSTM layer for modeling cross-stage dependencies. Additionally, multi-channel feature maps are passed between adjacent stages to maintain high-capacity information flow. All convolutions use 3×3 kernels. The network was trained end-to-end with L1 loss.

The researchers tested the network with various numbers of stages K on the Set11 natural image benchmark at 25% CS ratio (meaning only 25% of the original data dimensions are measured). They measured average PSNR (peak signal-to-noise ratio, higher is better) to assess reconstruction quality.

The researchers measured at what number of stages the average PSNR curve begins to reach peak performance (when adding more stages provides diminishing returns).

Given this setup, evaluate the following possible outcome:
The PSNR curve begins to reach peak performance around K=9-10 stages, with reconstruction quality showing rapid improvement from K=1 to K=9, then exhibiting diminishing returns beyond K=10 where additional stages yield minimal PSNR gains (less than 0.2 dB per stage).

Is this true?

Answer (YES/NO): NO